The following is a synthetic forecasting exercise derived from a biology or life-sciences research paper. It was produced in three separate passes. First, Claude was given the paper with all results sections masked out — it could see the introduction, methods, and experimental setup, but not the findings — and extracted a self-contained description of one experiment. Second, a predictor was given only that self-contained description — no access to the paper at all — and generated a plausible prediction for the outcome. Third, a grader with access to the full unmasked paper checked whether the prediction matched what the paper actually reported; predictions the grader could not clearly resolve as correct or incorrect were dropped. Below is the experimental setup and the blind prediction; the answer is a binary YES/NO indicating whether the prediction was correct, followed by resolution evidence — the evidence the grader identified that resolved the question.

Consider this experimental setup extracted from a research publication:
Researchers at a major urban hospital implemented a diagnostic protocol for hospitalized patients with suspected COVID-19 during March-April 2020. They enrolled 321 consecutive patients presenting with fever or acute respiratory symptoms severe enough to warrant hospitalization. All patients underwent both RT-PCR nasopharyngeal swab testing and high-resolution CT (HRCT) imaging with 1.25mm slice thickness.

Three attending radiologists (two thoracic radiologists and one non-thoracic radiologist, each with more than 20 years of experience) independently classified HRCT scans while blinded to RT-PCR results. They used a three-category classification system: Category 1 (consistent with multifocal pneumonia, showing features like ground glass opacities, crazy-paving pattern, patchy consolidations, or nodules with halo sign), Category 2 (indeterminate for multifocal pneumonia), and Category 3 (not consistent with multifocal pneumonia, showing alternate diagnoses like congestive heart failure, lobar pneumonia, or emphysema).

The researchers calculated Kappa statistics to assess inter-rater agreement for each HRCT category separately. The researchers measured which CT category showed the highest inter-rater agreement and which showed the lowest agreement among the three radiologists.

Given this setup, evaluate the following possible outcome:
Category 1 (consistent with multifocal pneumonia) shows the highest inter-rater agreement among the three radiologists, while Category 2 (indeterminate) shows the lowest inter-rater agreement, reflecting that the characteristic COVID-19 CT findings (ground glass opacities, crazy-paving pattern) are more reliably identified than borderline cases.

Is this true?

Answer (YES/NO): YES